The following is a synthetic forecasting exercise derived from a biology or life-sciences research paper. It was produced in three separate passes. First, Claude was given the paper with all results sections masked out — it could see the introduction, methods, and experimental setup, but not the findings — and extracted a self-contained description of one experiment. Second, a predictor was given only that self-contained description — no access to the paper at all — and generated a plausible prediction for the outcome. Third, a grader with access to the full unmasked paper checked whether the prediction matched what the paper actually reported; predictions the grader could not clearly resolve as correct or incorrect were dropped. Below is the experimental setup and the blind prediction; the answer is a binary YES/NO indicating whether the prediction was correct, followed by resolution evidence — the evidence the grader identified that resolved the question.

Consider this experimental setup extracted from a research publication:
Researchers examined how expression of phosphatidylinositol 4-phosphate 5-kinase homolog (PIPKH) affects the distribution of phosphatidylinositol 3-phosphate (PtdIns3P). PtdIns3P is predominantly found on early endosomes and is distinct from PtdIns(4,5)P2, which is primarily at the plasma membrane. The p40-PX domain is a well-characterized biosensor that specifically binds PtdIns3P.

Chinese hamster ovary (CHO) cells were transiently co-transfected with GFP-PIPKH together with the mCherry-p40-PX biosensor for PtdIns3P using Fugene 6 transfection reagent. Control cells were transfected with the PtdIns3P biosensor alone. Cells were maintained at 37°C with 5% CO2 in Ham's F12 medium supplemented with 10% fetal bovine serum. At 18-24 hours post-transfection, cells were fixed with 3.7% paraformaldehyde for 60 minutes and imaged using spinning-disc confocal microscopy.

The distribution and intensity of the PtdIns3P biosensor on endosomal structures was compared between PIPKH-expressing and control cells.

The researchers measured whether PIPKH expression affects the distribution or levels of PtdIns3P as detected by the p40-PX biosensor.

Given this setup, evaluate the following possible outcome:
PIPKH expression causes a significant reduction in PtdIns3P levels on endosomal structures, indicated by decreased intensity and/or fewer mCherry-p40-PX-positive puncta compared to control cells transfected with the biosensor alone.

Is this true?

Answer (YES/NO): NO